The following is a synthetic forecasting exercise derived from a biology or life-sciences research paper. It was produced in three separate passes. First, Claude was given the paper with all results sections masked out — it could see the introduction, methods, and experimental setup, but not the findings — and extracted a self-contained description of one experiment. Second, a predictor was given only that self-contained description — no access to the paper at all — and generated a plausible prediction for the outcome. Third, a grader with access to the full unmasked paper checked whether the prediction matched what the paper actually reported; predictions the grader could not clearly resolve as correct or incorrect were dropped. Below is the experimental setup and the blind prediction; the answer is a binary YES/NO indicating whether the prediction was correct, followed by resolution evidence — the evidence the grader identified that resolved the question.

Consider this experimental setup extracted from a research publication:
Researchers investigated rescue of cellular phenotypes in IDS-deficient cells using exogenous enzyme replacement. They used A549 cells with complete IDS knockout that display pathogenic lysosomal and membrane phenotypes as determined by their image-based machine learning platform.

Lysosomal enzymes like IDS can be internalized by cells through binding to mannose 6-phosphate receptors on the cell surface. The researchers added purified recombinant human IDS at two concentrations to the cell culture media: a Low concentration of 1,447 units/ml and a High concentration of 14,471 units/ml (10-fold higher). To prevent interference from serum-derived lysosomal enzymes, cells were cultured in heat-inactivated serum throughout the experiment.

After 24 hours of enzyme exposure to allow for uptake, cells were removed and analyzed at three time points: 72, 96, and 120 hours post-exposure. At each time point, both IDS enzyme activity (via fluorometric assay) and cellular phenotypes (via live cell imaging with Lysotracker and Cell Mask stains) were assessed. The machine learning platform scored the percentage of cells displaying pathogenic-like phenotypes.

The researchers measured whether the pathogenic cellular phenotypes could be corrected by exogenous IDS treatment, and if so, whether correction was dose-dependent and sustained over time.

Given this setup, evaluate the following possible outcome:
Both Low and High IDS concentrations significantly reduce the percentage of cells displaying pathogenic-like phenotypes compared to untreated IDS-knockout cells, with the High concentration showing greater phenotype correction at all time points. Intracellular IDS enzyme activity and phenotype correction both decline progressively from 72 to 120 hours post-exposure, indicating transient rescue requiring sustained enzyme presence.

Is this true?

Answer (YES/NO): NO